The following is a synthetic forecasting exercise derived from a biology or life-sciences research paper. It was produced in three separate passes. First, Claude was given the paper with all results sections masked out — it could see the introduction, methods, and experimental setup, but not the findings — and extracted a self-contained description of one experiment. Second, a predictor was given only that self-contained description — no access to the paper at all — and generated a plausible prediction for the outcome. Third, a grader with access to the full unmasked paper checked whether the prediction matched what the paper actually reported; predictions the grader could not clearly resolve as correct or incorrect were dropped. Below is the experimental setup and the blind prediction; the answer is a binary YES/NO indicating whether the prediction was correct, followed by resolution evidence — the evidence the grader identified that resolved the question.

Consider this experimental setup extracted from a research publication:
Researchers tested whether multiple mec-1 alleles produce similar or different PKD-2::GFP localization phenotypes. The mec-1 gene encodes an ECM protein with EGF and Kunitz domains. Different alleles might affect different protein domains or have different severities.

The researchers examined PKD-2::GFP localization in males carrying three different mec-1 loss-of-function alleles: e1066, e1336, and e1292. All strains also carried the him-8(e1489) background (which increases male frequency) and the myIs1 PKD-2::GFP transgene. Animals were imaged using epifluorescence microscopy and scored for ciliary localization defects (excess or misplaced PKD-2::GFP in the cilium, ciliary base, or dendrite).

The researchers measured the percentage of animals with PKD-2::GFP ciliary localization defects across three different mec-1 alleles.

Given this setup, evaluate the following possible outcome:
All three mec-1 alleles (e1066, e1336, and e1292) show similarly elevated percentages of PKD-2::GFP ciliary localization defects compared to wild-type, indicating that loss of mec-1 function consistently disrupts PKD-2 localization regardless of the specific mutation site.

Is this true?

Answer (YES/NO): NO